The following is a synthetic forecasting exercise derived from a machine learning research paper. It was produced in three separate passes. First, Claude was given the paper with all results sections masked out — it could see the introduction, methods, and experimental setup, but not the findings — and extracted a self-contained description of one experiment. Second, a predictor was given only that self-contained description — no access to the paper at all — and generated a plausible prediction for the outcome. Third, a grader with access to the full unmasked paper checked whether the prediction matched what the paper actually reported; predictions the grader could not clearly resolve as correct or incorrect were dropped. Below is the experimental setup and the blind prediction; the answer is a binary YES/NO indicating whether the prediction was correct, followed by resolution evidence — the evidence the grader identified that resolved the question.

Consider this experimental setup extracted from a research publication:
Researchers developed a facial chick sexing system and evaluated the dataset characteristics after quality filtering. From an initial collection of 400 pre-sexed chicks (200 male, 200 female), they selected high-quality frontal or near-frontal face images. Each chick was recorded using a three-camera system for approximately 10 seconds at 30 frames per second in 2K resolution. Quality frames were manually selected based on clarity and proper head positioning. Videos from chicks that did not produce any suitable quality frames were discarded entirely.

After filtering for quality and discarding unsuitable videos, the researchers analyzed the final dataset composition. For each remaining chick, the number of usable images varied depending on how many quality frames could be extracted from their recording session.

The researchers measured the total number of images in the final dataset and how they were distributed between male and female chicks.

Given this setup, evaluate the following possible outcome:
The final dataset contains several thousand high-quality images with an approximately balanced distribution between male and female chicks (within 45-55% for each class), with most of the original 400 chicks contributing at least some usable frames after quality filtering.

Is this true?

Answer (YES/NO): NO